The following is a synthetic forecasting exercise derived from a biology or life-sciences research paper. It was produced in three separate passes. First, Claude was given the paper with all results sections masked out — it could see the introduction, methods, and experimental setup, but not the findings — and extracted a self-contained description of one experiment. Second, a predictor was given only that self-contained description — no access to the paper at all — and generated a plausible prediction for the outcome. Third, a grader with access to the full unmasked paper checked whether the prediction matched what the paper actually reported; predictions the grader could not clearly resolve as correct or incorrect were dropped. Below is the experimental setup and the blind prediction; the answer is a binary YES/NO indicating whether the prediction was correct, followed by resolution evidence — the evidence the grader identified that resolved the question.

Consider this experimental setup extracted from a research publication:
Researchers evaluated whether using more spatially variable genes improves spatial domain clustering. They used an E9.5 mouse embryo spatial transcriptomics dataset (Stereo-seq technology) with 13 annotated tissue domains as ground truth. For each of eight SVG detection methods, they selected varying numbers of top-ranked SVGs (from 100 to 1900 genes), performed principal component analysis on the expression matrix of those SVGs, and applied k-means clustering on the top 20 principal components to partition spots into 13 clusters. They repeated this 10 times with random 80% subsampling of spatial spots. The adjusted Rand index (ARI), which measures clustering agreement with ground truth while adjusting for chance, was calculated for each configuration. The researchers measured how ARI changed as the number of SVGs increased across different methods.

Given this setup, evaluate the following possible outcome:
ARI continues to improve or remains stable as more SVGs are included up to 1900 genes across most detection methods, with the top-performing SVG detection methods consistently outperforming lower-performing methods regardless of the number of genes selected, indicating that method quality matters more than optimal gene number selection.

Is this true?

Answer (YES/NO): NO